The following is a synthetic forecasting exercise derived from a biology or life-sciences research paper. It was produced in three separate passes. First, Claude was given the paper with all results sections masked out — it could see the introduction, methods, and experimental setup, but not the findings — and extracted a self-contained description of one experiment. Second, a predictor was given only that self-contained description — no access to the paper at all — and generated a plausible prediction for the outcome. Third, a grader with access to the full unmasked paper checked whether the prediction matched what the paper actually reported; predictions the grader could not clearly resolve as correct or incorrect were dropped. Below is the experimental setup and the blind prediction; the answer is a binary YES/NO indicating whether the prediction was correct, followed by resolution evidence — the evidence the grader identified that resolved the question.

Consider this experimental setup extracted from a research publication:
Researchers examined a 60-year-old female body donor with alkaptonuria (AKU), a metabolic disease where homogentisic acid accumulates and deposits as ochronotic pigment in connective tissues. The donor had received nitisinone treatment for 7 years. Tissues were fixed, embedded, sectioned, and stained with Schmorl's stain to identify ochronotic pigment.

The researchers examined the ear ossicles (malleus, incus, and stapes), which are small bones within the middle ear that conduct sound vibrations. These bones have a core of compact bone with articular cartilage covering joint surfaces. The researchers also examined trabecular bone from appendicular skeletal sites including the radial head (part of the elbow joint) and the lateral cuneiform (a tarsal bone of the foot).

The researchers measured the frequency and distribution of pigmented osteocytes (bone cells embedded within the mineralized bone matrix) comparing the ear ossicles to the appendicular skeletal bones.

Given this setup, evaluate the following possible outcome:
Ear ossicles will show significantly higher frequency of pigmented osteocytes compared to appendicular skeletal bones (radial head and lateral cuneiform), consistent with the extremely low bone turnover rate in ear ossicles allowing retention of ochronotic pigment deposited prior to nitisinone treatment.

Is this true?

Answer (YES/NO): YES